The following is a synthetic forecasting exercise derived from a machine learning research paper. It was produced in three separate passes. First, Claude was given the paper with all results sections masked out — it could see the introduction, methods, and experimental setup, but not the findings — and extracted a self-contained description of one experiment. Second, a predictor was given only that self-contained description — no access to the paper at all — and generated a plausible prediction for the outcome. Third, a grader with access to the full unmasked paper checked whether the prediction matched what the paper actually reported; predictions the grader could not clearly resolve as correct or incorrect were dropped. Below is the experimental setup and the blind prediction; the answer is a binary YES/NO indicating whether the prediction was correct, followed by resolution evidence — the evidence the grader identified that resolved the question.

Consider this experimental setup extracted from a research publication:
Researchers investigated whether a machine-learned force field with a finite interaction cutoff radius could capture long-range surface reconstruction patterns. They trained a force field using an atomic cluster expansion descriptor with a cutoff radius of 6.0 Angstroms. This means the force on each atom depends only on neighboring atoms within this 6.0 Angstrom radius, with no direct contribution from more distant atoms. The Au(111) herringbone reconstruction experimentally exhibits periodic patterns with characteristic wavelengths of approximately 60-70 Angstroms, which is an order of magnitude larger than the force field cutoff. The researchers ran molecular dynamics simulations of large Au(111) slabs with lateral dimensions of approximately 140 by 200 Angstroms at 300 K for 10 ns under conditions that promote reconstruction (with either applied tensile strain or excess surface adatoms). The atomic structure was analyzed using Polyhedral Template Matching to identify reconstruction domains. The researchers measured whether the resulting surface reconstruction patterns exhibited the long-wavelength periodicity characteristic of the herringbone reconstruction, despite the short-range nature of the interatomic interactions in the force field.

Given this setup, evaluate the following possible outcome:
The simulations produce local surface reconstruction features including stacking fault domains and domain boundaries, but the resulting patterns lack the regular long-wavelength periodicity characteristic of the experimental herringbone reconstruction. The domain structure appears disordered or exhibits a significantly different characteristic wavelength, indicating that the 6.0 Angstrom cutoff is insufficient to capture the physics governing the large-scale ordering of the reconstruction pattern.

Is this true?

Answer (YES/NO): NO